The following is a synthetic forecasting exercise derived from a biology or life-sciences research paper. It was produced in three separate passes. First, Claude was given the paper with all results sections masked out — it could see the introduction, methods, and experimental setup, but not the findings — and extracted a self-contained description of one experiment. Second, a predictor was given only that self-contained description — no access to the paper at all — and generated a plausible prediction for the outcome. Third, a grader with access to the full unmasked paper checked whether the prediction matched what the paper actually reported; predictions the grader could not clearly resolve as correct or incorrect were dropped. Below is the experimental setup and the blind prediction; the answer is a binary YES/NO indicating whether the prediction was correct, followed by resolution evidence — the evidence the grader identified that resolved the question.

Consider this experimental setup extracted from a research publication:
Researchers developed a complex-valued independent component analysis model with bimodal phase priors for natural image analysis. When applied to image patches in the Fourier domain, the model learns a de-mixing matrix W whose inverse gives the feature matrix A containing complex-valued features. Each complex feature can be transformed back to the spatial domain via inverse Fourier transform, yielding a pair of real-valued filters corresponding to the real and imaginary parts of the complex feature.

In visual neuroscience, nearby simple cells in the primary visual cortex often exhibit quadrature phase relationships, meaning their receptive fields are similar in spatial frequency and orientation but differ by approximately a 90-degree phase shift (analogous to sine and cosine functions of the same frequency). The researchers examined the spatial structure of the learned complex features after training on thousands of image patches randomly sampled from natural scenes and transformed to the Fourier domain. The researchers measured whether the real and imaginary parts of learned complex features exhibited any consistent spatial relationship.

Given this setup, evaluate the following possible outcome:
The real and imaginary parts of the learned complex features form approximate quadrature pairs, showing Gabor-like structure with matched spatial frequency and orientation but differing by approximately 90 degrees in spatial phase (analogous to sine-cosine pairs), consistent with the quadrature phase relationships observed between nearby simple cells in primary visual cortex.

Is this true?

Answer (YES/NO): YES